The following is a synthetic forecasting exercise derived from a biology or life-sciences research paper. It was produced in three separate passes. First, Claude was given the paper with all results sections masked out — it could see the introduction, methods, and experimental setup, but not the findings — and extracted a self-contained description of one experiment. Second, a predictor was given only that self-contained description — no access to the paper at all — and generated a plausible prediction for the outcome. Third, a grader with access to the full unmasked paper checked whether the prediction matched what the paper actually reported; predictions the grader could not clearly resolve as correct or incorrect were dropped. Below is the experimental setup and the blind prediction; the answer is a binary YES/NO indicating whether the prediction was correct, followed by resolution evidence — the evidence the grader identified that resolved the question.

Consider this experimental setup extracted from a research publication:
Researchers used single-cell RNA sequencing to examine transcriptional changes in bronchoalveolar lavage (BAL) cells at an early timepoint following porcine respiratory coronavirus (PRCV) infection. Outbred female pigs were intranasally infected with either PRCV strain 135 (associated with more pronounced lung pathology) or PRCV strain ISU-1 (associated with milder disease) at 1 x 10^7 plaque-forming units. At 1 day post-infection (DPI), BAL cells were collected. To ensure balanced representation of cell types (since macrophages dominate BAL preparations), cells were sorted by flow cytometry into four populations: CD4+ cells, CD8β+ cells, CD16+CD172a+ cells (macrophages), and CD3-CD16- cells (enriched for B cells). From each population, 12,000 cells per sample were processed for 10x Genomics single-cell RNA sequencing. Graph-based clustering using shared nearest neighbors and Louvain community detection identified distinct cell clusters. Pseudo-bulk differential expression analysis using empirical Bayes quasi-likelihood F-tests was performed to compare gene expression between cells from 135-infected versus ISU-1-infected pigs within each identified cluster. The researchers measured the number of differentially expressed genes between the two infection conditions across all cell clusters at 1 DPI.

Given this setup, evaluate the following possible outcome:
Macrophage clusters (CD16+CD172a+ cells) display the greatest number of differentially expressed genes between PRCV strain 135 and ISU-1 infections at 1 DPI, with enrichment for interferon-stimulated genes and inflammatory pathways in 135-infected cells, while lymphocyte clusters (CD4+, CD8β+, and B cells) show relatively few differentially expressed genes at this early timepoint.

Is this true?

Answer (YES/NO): NO